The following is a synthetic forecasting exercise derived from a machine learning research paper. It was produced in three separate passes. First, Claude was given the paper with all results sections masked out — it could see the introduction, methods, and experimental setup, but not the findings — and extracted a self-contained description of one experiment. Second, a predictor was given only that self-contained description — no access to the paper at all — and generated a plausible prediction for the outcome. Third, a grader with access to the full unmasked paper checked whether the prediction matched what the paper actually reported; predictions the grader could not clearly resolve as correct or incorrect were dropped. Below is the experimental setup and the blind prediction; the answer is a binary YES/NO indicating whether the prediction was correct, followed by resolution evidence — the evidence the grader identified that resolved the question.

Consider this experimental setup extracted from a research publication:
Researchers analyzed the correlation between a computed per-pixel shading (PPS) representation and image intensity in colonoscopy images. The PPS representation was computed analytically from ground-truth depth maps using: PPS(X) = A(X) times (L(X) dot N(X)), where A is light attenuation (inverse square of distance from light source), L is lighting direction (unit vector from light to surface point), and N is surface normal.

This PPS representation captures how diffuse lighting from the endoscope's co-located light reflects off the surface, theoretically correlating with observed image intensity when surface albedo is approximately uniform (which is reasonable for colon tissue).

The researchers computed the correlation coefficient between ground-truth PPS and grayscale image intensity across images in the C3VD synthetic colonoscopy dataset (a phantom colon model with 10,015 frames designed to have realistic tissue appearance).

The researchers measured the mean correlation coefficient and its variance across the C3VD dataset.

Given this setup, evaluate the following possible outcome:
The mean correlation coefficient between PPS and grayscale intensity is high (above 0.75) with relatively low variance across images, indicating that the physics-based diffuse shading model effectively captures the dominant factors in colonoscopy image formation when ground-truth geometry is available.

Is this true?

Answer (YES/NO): YES